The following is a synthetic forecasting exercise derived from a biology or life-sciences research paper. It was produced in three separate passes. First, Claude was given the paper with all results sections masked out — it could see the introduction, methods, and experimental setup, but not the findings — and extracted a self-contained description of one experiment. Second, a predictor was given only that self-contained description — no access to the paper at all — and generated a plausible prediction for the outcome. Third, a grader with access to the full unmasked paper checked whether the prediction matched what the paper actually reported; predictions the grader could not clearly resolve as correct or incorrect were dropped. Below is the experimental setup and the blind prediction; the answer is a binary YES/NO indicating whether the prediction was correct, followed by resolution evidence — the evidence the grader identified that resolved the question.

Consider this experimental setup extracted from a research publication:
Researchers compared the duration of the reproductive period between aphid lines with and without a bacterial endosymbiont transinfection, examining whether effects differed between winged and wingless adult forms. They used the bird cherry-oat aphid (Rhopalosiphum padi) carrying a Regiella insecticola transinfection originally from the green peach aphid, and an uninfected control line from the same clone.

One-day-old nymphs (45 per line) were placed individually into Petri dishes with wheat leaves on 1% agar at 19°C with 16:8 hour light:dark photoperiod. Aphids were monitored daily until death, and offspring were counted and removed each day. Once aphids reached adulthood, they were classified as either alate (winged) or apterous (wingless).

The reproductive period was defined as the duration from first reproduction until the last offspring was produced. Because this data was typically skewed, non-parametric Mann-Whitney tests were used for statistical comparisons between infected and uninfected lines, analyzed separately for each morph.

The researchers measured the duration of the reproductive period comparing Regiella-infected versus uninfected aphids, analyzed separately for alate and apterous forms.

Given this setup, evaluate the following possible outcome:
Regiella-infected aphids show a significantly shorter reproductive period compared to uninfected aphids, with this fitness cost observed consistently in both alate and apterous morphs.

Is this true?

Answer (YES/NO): NO